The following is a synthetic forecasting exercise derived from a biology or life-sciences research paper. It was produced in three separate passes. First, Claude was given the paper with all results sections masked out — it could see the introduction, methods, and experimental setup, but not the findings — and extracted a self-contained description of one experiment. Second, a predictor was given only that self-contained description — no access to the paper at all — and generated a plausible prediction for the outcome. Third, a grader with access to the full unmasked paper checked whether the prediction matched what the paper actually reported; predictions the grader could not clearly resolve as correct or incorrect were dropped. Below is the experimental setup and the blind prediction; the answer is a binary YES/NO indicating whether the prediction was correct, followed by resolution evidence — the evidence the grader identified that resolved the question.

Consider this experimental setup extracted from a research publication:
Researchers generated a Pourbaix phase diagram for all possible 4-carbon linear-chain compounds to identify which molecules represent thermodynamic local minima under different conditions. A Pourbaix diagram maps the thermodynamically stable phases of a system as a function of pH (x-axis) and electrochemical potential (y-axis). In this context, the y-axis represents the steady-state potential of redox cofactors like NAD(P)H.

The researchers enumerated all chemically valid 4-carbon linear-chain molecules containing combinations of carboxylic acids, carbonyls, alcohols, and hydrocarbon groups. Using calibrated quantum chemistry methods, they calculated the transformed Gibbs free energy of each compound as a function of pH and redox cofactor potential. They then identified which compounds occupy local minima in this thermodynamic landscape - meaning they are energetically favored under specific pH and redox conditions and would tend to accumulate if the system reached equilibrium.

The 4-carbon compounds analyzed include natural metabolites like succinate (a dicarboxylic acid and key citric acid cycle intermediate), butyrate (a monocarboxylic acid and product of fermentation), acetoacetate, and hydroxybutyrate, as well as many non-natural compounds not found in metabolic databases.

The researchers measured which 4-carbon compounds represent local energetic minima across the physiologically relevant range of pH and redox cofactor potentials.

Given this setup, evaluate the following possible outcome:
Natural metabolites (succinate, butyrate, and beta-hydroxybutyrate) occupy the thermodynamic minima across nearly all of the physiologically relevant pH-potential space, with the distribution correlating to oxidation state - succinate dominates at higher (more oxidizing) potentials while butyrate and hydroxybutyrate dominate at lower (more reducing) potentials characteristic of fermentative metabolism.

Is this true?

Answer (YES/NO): NO